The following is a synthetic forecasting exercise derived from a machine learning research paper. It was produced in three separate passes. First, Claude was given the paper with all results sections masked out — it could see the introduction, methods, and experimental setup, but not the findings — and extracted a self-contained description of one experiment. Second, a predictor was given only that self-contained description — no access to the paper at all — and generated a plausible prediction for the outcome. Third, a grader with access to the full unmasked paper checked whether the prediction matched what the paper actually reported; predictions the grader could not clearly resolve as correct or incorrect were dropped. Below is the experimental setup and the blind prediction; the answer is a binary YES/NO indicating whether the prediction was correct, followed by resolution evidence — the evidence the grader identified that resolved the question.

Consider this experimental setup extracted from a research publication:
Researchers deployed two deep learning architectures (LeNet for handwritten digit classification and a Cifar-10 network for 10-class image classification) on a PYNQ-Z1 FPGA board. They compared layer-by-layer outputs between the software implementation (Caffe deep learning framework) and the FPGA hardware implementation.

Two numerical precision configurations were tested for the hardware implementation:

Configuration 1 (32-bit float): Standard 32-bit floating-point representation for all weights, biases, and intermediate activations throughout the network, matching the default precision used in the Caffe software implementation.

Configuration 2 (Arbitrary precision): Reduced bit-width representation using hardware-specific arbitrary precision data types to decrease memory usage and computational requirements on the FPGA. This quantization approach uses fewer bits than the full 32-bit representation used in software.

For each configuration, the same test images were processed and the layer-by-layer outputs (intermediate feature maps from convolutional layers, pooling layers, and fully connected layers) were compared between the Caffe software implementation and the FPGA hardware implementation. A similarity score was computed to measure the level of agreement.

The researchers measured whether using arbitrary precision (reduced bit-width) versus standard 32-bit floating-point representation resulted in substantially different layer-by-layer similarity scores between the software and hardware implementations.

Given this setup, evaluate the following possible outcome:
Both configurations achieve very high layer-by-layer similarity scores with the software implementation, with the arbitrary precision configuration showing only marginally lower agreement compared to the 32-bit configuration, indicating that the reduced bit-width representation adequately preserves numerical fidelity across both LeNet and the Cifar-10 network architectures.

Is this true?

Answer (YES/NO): NO